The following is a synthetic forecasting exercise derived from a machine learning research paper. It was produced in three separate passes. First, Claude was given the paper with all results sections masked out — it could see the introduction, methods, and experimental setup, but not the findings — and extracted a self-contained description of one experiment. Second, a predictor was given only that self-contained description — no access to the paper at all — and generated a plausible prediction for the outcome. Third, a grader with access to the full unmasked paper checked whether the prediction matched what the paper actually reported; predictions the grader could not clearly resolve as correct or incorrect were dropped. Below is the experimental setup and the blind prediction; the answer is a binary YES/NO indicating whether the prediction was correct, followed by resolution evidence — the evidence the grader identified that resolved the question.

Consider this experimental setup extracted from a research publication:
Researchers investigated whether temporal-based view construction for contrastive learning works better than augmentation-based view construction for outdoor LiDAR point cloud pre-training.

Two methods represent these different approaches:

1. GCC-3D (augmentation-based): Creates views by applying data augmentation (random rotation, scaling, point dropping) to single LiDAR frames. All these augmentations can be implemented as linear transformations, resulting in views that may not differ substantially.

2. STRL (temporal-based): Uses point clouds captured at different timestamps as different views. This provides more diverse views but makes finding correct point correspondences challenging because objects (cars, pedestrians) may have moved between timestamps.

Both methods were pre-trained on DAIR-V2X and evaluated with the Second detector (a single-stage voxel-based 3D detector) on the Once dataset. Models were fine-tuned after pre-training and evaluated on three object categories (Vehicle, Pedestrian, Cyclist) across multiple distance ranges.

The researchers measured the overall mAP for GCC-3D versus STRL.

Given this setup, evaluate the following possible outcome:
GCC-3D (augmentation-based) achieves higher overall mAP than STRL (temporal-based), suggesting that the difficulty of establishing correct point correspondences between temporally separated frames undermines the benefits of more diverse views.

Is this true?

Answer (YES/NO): YES